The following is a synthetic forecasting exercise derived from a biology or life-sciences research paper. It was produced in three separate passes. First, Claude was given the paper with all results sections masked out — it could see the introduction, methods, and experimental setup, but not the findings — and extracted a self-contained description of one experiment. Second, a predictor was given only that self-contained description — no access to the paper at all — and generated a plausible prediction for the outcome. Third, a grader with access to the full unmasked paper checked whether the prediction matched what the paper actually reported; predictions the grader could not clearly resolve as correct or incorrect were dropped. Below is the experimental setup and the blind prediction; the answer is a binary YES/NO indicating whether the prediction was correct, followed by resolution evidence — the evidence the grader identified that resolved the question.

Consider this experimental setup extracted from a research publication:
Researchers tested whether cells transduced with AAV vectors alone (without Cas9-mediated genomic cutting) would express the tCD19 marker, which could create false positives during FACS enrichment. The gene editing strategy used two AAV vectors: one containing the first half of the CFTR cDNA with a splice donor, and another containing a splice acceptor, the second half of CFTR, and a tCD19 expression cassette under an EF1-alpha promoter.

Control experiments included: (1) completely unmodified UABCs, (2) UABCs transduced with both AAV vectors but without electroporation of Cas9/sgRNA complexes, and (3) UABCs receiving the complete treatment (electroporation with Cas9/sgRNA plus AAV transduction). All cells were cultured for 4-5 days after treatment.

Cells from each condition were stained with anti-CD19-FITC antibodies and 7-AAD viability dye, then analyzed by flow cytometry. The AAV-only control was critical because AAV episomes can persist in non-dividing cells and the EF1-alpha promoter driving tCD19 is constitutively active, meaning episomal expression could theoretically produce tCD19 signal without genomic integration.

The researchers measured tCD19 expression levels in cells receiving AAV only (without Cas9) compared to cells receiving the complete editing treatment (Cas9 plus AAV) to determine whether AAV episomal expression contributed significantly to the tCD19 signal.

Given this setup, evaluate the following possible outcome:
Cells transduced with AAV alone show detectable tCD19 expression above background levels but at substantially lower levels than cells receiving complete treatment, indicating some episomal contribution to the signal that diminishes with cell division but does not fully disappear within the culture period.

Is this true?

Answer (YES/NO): NO